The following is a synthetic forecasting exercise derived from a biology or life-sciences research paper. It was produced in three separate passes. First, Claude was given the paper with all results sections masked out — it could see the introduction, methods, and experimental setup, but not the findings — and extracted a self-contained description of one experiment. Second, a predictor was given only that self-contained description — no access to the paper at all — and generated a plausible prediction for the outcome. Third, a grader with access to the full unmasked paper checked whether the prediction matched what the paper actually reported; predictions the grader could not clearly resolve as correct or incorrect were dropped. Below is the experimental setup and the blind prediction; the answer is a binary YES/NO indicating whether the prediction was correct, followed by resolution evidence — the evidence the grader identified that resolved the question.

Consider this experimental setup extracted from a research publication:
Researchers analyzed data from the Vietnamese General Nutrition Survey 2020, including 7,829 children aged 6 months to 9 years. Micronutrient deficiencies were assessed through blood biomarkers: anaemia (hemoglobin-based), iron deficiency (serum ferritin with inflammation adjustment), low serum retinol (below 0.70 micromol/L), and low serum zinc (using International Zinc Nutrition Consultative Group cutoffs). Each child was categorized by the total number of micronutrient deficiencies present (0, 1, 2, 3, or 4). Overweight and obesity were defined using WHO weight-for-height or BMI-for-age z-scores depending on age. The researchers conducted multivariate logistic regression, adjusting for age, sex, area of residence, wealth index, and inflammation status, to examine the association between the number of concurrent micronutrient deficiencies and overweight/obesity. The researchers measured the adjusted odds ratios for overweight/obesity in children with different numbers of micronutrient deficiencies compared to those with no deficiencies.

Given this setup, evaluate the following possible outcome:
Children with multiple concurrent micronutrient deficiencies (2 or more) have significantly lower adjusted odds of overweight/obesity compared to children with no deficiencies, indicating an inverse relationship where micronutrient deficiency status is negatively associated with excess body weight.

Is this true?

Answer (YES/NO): YES